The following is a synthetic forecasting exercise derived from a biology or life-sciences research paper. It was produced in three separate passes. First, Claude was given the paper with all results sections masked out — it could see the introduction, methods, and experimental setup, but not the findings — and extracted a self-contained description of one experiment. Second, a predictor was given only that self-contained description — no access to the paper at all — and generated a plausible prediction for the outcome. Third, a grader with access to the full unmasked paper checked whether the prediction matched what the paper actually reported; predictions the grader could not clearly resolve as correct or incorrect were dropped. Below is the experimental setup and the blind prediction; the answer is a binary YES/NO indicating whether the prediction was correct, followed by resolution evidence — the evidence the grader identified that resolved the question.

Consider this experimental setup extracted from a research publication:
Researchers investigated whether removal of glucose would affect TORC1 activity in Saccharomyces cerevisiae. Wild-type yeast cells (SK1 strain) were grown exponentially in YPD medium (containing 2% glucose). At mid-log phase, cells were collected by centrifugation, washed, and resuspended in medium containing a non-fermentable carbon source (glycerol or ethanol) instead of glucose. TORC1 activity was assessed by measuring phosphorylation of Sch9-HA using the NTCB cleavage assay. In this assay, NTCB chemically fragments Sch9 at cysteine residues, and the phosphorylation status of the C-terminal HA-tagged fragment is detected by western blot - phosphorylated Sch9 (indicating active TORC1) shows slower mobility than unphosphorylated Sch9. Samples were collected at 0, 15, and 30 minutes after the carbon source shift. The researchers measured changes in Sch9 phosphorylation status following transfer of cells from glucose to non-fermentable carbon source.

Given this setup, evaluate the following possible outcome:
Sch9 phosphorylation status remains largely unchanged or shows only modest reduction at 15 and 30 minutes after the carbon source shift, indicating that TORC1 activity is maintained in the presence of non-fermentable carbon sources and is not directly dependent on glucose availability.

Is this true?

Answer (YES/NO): NO